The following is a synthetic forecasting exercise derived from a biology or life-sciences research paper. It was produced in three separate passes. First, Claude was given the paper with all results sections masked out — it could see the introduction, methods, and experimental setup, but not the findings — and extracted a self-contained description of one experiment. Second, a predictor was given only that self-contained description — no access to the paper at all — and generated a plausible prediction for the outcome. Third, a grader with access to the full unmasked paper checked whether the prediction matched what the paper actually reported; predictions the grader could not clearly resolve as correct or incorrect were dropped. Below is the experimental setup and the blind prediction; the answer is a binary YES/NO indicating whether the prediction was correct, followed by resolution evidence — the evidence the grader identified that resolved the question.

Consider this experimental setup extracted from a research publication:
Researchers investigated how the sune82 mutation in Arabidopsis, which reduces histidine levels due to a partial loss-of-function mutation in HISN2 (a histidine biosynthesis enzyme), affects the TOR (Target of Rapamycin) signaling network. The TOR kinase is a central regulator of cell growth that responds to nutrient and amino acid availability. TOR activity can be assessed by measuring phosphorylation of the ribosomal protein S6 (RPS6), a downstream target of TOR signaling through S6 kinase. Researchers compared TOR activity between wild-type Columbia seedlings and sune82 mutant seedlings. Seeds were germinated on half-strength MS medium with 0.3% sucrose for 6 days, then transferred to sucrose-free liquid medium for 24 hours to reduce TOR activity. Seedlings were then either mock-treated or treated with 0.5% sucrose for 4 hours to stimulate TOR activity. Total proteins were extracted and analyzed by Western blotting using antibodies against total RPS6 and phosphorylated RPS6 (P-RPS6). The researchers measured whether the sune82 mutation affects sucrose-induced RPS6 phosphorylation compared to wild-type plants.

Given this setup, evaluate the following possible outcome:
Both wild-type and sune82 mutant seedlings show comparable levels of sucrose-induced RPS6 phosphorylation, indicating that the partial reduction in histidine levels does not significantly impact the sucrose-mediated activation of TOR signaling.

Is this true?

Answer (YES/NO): YES